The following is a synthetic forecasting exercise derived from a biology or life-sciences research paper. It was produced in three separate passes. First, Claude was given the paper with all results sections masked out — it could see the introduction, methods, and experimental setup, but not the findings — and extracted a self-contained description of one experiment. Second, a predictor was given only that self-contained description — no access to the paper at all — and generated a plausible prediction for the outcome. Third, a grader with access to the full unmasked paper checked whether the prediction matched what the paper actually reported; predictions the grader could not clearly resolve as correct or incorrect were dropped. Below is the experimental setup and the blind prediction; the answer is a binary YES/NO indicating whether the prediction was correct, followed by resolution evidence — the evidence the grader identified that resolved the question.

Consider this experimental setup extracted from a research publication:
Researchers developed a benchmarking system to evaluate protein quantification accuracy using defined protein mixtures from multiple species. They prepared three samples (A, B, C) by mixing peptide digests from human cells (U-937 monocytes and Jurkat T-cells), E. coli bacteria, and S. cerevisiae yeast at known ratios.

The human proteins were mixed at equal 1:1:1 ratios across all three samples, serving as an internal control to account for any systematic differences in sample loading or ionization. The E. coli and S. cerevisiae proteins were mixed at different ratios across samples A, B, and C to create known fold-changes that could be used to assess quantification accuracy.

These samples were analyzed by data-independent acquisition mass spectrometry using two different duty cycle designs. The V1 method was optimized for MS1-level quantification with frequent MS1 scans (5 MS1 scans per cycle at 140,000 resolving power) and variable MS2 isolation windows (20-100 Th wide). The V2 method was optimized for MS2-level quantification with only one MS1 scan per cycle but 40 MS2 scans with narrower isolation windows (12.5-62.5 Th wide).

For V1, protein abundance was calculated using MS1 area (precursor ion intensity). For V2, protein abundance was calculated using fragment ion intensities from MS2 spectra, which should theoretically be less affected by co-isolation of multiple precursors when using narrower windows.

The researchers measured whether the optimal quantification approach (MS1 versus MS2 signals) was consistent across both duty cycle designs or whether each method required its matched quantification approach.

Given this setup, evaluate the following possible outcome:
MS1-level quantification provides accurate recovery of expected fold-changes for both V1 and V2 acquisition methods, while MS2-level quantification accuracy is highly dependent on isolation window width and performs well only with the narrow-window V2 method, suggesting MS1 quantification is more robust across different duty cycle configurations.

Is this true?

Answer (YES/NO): NO